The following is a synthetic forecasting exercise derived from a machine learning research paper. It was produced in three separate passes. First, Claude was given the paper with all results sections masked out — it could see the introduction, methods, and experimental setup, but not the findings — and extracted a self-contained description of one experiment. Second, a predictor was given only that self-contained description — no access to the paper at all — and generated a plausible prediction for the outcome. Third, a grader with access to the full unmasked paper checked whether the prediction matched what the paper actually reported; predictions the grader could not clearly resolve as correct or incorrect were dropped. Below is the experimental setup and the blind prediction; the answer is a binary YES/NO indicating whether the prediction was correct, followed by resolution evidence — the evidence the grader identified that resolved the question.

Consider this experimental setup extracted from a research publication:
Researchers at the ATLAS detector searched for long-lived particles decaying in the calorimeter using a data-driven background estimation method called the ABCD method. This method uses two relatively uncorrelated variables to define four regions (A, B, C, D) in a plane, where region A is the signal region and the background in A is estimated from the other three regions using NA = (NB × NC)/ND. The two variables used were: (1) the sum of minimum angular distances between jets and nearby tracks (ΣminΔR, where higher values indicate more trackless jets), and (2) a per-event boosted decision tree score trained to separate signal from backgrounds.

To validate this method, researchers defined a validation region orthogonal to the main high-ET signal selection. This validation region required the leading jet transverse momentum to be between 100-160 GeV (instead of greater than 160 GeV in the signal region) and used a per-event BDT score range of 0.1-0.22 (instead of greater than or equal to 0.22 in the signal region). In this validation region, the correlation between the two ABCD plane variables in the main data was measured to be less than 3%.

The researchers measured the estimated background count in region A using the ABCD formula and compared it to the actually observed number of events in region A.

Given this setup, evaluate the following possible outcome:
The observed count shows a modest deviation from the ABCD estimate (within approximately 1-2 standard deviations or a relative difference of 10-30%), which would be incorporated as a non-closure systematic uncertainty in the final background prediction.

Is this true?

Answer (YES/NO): NO